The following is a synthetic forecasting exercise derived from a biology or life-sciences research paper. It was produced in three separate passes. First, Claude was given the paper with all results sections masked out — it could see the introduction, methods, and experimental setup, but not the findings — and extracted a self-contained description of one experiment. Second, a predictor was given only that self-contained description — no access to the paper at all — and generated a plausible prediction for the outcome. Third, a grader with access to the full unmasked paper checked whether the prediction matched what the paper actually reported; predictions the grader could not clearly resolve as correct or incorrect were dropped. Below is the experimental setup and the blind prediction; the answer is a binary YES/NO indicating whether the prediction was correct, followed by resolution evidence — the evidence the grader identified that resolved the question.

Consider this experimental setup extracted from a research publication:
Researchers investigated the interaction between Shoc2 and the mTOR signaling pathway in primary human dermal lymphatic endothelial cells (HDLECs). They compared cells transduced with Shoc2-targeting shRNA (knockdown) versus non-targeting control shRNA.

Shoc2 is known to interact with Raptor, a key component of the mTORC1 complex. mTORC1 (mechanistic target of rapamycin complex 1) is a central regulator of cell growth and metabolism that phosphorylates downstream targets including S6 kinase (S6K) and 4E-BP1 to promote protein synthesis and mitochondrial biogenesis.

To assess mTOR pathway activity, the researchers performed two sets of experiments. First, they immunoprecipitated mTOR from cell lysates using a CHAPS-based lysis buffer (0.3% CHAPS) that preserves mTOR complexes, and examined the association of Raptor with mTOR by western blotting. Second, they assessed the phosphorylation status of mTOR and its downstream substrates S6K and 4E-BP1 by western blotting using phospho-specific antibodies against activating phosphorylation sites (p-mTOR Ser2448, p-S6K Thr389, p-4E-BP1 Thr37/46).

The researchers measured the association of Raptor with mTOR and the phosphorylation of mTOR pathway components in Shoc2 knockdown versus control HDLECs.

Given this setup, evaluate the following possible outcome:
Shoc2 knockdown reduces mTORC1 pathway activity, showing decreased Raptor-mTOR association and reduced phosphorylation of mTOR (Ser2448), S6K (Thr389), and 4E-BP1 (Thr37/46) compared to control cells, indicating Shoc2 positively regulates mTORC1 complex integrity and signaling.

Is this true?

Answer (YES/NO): NO